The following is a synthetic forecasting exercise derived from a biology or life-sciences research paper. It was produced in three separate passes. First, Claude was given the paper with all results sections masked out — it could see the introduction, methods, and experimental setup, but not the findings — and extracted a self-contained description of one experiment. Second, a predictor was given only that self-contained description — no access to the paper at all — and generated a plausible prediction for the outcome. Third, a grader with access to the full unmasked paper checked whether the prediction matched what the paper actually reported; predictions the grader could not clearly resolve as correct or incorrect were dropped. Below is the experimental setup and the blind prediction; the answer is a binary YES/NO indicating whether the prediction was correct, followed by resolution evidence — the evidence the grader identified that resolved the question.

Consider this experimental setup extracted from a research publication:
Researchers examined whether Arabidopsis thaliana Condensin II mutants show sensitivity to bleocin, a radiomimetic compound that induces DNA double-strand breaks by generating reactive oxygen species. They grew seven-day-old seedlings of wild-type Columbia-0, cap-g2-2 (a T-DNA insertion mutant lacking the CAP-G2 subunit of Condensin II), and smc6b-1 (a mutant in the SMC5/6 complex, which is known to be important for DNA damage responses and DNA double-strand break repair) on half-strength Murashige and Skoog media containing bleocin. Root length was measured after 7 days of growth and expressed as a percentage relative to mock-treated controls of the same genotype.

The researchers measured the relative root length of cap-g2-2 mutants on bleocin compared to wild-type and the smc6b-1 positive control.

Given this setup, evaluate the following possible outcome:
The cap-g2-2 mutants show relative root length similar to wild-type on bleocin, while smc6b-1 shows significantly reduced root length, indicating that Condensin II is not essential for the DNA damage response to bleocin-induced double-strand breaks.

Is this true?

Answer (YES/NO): NO